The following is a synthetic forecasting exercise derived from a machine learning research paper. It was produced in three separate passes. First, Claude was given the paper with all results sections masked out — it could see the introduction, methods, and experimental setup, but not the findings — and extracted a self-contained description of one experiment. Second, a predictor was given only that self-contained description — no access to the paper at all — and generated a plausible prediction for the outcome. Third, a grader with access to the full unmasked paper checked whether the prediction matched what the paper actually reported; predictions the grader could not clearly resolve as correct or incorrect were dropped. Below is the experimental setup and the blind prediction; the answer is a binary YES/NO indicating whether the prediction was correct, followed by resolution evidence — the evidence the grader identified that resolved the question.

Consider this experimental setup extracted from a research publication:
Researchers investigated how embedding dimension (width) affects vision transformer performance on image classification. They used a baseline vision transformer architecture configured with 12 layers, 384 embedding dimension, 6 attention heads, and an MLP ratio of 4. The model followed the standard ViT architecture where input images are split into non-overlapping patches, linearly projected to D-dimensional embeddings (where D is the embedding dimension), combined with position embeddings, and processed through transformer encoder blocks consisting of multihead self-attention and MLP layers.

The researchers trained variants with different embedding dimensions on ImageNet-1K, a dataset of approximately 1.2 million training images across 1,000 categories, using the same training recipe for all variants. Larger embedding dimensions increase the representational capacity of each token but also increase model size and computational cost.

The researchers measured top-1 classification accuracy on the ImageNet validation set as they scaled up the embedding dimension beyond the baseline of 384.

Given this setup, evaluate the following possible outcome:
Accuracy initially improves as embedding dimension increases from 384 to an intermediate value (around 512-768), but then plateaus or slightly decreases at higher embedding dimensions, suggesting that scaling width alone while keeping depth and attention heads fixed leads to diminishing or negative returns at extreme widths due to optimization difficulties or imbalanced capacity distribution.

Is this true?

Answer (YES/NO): NO